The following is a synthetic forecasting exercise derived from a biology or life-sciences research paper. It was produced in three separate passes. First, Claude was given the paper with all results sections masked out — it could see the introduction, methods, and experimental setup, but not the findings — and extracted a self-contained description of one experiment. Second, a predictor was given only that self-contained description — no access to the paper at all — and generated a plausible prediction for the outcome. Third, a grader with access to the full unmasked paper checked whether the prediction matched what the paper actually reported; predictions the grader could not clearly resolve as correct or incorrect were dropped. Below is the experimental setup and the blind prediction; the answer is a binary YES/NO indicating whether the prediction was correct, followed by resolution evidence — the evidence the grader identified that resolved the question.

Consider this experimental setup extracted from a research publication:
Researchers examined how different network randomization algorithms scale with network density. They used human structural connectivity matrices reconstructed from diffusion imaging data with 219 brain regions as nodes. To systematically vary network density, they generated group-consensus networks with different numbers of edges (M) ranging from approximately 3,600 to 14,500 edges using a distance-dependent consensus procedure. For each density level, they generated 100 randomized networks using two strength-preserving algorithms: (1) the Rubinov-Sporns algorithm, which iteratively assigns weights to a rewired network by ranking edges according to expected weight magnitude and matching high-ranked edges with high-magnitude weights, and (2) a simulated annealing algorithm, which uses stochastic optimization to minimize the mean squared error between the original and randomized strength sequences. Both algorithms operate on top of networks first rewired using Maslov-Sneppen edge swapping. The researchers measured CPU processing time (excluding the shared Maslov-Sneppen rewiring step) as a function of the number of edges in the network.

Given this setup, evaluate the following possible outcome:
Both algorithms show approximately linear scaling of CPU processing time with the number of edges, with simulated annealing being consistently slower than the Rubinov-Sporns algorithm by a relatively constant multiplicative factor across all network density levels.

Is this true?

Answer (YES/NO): NO